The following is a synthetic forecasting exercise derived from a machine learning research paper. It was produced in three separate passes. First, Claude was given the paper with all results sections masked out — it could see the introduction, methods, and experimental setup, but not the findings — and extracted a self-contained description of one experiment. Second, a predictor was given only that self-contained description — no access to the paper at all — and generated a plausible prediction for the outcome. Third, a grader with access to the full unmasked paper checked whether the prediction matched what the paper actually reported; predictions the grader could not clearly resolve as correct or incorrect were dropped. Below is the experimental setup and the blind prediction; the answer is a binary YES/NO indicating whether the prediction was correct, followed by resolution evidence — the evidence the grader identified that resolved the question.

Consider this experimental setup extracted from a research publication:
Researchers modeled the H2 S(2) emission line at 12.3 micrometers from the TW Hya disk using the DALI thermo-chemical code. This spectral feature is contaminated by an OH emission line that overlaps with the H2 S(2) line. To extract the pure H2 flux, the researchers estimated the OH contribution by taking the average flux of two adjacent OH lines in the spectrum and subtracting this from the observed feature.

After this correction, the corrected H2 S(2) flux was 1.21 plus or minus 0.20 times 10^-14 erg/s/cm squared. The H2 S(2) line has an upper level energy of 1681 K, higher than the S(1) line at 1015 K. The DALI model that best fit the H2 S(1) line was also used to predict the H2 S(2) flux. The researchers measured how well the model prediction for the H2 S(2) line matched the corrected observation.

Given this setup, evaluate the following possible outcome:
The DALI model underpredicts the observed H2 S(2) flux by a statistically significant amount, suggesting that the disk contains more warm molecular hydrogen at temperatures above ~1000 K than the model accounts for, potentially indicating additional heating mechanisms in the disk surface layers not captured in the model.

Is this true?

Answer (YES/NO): YES